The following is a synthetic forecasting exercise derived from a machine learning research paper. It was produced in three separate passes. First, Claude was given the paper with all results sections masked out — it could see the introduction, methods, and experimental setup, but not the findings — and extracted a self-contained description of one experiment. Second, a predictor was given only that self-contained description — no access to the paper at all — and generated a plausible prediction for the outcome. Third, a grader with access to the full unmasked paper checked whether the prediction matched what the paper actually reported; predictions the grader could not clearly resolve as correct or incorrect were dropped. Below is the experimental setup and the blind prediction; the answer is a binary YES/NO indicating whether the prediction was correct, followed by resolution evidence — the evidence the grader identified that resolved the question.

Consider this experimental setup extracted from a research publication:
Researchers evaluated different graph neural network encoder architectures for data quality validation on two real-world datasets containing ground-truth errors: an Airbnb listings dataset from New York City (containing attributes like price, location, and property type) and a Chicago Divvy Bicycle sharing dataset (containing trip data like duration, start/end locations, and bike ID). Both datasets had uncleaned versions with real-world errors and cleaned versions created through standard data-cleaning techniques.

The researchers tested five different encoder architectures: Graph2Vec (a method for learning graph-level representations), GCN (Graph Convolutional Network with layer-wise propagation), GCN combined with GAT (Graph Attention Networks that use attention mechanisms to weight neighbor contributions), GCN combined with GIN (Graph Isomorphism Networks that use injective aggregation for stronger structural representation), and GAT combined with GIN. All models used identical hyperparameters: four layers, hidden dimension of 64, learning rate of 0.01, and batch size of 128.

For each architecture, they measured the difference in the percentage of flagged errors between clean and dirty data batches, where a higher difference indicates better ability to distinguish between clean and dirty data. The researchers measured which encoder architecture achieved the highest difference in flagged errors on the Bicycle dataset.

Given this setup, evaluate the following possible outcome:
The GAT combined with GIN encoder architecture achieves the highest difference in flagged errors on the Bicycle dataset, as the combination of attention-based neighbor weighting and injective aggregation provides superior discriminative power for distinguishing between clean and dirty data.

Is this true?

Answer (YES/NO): YES